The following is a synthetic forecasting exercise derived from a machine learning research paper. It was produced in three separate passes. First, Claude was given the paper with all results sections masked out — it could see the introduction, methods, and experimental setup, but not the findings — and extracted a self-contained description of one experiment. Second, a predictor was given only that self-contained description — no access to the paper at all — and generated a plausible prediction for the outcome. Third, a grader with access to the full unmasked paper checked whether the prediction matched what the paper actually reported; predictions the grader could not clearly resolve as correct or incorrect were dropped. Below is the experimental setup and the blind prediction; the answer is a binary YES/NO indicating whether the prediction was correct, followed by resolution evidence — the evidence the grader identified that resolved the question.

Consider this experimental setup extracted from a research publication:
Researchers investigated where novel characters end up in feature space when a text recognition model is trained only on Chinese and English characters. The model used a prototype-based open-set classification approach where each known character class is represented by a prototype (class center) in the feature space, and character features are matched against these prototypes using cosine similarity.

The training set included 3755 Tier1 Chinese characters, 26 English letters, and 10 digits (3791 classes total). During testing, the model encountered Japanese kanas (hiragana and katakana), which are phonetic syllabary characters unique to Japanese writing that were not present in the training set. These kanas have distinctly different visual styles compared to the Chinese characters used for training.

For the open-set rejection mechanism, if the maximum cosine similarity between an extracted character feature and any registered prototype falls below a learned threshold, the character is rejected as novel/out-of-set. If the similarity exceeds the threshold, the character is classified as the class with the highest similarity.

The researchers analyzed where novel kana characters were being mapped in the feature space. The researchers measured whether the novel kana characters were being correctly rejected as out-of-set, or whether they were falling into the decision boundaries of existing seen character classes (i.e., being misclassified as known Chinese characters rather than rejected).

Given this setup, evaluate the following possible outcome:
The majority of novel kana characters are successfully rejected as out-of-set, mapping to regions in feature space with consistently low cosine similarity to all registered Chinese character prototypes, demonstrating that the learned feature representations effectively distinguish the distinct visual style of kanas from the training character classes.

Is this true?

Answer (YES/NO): NO